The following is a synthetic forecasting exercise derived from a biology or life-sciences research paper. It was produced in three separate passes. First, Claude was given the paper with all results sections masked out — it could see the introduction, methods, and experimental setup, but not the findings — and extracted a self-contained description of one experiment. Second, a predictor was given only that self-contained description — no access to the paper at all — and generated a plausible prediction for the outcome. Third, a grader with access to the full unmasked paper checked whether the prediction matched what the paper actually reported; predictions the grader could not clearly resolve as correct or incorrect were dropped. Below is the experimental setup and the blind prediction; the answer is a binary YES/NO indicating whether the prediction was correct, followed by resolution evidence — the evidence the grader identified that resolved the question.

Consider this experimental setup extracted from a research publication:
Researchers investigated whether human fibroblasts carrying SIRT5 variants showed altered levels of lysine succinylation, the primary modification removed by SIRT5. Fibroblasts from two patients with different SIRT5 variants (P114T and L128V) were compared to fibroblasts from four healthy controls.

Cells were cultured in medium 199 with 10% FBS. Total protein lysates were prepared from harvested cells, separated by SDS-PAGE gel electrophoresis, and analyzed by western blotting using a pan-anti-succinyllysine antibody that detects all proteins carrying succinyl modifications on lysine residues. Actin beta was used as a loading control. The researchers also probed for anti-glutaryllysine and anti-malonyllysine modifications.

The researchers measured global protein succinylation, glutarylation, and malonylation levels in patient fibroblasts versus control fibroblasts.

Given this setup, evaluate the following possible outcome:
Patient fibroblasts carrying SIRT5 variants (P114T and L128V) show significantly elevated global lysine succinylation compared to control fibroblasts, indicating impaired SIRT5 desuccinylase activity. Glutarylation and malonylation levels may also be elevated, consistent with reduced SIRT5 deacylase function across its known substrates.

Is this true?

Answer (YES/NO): NO